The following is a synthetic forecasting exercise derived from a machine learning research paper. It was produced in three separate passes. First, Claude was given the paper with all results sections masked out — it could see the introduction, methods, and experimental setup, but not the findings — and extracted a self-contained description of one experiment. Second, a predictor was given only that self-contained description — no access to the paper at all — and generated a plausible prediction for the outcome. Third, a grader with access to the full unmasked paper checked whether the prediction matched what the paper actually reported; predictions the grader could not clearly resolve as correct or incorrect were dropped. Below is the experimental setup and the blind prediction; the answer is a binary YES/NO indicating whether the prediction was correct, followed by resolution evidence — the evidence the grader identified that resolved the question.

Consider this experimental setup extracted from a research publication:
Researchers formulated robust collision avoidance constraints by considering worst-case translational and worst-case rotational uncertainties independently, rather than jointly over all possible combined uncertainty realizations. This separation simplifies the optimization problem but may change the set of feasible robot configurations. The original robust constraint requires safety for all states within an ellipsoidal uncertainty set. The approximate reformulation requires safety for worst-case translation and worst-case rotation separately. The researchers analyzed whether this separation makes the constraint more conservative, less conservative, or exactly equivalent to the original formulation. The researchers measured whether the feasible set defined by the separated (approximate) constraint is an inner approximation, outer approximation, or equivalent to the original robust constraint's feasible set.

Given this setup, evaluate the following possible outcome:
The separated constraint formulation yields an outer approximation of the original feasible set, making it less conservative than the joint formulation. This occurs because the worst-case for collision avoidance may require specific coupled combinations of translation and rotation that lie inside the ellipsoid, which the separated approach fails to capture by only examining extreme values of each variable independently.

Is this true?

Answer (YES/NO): NO